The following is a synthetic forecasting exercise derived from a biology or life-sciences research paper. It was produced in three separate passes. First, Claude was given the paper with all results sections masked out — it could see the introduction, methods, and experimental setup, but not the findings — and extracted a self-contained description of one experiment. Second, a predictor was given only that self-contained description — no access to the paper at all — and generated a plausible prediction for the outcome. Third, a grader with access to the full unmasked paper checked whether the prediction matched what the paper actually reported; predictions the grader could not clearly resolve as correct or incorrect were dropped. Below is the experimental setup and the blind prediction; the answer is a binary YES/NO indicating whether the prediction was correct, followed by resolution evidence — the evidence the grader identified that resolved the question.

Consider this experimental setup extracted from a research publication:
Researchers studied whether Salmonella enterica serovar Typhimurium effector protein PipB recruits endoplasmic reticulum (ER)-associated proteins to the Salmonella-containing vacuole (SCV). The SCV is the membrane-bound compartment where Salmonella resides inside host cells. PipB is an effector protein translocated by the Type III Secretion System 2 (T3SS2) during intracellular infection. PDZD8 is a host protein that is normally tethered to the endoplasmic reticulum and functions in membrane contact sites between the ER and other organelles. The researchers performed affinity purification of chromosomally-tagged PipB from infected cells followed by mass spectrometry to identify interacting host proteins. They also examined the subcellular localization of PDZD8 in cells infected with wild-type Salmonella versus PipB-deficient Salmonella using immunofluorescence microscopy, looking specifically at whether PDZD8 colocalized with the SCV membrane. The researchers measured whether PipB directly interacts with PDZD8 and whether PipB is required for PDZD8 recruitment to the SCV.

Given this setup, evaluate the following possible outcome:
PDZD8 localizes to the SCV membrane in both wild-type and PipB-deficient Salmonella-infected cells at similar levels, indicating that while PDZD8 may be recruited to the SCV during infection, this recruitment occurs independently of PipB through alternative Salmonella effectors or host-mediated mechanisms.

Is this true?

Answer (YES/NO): NO